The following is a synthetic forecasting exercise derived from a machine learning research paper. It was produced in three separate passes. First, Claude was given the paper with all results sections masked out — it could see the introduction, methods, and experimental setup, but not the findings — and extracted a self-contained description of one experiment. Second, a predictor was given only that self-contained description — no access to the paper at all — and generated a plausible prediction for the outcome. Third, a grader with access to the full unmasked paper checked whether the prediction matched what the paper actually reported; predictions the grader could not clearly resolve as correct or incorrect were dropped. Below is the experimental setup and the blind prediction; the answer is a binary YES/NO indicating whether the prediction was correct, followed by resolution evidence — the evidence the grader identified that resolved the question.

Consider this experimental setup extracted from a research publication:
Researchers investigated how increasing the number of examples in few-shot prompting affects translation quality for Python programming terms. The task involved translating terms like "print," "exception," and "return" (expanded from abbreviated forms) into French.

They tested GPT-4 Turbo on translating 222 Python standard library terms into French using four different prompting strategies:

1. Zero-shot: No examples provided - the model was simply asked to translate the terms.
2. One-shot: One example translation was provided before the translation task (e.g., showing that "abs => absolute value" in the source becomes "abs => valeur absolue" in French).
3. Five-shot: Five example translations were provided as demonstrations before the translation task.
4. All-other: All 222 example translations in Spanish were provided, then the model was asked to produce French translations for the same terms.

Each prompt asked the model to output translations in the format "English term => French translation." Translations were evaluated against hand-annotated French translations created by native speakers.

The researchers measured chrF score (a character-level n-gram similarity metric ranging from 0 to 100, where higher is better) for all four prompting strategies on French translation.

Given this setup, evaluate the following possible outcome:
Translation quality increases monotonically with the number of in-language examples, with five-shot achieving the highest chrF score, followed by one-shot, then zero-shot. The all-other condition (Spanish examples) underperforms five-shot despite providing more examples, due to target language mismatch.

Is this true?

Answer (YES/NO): NO